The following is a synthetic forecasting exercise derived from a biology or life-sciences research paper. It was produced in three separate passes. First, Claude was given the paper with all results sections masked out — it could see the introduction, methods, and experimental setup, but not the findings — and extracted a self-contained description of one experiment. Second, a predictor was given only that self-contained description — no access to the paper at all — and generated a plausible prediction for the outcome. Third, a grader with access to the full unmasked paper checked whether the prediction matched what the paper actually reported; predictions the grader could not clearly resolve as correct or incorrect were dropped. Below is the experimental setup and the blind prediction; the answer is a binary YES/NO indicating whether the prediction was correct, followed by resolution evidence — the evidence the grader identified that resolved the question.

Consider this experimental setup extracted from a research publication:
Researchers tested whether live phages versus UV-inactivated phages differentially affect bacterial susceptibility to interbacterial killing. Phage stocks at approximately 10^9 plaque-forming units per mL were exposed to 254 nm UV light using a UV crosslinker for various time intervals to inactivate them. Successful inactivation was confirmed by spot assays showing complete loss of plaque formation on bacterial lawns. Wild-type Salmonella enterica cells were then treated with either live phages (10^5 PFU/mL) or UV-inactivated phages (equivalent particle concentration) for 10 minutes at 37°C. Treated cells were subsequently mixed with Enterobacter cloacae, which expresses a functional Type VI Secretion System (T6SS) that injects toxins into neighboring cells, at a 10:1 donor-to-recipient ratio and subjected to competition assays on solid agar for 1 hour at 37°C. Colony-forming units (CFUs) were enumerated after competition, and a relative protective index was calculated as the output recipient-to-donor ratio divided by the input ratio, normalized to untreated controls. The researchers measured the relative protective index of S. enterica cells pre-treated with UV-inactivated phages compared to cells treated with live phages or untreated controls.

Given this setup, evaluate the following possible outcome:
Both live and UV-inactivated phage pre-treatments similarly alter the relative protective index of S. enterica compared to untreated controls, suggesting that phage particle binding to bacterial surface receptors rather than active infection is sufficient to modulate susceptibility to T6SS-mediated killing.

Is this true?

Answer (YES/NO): NO